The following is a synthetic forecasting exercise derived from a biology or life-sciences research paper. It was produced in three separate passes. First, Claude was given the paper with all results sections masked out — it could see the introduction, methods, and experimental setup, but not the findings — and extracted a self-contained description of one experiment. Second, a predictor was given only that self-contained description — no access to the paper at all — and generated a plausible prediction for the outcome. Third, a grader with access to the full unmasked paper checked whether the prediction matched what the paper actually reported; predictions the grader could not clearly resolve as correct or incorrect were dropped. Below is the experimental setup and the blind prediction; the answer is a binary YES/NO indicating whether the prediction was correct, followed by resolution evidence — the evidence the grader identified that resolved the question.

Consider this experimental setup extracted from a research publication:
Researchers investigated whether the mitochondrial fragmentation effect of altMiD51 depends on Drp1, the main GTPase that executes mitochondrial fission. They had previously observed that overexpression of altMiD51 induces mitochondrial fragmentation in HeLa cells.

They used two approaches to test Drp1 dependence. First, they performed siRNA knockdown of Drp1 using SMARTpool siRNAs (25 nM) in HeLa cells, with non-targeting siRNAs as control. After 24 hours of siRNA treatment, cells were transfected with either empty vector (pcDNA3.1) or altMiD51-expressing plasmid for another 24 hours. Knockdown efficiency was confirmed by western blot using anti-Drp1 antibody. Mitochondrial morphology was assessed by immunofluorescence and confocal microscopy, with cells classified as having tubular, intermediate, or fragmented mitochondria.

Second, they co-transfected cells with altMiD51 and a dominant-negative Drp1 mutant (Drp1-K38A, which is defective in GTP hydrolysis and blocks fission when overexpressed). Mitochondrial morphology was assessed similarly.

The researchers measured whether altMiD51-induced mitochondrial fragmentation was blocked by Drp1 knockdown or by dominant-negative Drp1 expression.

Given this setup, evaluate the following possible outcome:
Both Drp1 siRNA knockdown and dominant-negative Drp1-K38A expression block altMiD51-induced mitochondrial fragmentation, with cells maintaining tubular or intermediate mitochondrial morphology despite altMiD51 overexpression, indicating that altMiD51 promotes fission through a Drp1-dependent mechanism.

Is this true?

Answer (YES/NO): YES